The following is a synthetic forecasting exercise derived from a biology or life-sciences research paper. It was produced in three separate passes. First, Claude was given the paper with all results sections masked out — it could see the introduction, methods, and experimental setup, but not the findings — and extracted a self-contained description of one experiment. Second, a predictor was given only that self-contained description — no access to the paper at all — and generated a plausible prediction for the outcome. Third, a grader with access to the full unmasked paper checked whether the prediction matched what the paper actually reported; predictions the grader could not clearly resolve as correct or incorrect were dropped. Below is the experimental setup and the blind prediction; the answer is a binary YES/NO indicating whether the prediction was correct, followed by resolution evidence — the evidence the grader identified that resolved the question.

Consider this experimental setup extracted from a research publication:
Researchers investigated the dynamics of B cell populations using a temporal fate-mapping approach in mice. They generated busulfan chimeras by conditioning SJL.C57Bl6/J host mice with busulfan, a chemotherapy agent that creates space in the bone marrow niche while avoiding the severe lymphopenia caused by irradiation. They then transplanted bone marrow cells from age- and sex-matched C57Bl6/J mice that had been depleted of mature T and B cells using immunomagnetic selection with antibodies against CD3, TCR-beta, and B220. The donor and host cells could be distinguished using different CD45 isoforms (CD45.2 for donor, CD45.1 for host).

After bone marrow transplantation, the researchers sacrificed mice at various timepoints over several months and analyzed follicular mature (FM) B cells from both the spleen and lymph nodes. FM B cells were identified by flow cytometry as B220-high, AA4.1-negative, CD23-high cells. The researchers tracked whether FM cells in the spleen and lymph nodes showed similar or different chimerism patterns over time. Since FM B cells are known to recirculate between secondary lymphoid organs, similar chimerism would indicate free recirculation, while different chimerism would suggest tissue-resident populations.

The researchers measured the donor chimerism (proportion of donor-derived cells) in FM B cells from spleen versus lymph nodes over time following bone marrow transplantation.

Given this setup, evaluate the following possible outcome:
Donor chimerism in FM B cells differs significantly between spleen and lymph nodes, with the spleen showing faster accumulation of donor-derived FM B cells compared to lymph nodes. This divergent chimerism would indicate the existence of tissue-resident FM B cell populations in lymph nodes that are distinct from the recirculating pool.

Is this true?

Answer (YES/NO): NO